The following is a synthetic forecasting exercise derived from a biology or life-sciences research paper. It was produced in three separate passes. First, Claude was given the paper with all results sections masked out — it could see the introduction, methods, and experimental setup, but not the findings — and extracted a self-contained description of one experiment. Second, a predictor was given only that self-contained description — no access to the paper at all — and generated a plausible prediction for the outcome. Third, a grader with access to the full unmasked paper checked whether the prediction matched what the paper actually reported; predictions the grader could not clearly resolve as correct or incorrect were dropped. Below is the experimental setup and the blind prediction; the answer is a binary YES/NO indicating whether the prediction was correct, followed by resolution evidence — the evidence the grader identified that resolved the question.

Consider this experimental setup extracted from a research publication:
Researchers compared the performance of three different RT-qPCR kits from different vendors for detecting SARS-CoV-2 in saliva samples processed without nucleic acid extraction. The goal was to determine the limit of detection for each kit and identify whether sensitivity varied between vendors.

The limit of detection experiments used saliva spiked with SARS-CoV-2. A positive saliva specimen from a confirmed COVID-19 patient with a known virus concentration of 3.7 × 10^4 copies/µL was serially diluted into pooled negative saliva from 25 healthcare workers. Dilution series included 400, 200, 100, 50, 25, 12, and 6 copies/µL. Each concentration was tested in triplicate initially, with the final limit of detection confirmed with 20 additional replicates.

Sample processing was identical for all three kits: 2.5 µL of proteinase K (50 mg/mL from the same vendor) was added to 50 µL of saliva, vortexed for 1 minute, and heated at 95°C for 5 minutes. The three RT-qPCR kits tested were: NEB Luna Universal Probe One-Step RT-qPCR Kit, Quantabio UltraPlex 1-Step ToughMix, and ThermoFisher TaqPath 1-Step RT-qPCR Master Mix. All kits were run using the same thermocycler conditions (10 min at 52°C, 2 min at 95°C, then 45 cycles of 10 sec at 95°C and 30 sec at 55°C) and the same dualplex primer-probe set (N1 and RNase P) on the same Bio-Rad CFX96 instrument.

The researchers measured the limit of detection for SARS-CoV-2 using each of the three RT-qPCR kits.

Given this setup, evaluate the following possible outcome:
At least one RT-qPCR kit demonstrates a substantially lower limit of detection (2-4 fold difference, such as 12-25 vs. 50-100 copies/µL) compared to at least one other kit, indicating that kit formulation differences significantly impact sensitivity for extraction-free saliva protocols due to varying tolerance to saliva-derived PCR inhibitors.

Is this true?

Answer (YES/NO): NO